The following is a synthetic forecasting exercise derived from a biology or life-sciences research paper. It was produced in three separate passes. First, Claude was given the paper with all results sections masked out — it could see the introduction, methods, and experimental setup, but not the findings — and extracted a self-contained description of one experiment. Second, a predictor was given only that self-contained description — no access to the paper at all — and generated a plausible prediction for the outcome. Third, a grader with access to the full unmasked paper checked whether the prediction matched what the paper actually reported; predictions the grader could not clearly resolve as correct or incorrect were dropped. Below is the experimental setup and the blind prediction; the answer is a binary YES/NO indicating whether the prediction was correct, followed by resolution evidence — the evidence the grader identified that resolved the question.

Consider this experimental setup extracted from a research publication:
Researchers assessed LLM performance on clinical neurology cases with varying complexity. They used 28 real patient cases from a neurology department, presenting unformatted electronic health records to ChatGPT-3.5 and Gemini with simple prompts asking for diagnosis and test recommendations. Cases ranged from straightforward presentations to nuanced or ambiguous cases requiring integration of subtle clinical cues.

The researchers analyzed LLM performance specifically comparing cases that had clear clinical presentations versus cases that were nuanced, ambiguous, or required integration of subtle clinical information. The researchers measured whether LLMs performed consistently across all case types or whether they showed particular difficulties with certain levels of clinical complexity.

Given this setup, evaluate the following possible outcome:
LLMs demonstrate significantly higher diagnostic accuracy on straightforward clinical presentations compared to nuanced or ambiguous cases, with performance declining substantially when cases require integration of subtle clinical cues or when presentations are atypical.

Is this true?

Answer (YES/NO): YES